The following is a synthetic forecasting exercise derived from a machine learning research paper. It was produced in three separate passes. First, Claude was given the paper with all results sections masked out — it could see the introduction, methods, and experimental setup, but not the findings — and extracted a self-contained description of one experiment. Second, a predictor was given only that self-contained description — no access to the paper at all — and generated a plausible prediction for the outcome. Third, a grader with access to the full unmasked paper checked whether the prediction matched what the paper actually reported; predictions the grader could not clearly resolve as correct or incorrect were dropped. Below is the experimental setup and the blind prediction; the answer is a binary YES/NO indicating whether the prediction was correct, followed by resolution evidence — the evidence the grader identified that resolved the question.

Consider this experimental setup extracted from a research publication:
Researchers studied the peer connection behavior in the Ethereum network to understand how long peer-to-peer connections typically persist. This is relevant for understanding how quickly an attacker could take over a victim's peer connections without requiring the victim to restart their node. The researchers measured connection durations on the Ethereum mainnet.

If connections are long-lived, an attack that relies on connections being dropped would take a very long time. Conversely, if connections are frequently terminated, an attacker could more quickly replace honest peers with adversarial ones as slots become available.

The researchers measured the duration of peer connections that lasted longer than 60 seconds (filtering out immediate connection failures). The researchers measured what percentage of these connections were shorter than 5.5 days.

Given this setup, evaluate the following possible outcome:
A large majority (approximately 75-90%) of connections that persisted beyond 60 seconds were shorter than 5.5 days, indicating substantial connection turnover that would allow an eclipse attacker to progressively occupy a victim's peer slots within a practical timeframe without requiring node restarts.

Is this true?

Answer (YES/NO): NO